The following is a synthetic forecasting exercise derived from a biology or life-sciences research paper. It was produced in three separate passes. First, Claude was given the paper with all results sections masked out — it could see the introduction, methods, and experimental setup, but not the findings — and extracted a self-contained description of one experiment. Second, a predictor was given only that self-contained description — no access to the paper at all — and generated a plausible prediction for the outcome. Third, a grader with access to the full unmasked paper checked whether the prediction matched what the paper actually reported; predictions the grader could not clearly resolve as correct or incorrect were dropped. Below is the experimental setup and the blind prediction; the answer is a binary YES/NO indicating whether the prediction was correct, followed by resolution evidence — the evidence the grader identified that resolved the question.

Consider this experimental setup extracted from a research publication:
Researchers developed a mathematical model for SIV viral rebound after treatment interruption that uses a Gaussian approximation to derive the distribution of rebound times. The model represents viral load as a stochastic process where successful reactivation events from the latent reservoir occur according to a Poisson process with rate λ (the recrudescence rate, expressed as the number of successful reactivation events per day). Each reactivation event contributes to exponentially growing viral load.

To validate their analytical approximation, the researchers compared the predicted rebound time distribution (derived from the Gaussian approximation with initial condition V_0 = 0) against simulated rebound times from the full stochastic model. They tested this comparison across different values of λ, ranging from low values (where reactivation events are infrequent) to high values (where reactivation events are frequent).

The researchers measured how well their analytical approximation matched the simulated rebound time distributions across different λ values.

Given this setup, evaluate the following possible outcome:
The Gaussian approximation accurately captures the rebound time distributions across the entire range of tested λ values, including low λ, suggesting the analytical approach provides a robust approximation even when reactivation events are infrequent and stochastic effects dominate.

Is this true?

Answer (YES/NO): NO